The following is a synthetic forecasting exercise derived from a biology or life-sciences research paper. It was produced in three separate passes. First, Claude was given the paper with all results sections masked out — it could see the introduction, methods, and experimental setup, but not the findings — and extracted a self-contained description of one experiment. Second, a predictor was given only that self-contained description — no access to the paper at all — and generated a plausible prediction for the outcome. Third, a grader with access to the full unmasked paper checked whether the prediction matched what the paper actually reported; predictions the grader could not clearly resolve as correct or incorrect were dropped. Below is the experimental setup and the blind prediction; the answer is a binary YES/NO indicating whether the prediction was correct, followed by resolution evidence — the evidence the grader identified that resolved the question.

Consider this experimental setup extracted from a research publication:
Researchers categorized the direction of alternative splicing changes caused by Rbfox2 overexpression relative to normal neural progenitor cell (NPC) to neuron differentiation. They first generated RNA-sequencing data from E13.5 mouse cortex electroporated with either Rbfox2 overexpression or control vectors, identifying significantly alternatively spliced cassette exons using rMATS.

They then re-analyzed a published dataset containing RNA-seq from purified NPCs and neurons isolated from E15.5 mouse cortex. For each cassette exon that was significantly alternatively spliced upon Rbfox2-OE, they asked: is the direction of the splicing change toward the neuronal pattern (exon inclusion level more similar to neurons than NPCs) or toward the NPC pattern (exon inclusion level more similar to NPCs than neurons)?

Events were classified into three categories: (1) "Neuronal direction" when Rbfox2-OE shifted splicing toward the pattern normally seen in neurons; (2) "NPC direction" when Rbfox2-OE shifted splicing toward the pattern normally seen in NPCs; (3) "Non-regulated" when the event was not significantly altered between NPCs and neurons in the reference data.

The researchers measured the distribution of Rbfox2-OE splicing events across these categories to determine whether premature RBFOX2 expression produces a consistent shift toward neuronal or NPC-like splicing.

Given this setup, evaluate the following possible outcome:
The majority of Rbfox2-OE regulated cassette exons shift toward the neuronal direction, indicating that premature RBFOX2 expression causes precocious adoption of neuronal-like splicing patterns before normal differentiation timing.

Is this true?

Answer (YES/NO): YES